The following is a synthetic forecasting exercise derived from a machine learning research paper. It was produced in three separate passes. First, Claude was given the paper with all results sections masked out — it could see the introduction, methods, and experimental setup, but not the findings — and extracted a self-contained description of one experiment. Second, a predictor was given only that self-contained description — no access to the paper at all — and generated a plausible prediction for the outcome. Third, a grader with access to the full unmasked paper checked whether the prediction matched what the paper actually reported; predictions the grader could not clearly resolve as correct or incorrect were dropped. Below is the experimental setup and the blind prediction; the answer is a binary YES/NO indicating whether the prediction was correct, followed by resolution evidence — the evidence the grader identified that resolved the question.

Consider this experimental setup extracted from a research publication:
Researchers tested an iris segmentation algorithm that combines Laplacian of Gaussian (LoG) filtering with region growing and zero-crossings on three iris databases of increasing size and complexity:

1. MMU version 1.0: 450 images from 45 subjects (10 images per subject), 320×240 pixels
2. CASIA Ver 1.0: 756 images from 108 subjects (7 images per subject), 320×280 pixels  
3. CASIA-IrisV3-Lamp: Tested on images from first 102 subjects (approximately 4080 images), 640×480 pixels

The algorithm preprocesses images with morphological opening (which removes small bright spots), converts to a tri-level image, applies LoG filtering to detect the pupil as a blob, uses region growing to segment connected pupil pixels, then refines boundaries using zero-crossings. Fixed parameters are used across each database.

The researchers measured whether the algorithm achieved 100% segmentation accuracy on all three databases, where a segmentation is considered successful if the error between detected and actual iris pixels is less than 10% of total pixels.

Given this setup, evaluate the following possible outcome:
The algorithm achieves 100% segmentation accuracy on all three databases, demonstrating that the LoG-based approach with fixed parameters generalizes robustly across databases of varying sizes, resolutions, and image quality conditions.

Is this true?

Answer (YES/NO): NO